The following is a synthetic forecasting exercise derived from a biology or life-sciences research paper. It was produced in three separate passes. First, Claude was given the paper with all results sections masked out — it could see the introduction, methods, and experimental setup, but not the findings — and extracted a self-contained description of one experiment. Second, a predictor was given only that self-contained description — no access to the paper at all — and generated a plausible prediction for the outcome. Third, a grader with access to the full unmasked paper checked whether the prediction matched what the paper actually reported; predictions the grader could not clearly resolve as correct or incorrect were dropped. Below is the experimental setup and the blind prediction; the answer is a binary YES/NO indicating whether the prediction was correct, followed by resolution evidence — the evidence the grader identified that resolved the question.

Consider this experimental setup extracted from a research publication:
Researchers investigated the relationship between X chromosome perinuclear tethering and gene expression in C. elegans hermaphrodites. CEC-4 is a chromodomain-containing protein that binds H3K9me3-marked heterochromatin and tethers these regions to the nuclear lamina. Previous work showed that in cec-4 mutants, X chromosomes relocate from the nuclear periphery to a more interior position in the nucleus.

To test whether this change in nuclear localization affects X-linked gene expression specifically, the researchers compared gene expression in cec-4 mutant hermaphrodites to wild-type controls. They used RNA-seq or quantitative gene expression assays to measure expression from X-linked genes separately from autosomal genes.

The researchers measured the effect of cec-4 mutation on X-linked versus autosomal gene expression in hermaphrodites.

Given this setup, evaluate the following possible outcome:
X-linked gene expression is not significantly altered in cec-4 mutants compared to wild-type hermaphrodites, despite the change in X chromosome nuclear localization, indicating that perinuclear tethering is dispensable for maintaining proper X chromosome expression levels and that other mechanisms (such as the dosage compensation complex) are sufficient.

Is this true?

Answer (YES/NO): YES